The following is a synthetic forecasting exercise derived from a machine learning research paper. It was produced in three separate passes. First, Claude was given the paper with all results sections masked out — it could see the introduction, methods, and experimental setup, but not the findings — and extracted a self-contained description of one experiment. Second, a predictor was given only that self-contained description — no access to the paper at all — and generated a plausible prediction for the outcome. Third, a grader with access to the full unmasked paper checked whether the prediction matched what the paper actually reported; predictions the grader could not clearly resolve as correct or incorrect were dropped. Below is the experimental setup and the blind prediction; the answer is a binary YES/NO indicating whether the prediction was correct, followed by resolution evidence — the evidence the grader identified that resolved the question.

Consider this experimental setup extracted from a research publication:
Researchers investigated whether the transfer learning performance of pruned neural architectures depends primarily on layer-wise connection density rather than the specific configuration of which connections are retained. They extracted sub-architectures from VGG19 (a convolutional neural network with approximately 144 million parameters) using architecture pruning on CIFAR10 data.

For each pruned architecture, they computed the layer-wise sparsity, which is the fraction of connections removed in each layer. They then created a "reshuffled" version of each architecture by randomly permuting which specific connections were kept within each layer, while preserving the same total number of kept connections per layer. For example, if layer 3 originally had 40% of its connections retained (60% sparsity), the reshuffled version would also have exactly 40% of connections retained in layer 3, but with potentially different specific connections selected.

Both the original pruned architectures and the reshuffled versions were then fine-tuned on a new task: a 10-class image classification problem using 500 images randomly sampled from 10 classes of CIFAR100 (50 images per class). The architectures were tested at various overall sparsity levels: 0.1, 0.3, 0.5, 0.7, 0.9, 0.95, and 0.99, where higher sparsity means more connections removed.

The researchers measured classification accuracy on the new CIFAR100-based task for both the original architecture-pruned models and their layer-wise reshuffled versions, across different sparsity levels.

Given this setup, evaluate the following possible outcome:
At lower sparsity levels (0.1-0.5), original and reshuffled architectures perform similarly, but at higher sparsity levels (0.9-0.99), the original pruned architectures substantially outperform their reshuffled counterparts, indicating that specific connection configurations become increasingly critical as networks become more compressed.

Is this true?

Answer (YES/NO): NO